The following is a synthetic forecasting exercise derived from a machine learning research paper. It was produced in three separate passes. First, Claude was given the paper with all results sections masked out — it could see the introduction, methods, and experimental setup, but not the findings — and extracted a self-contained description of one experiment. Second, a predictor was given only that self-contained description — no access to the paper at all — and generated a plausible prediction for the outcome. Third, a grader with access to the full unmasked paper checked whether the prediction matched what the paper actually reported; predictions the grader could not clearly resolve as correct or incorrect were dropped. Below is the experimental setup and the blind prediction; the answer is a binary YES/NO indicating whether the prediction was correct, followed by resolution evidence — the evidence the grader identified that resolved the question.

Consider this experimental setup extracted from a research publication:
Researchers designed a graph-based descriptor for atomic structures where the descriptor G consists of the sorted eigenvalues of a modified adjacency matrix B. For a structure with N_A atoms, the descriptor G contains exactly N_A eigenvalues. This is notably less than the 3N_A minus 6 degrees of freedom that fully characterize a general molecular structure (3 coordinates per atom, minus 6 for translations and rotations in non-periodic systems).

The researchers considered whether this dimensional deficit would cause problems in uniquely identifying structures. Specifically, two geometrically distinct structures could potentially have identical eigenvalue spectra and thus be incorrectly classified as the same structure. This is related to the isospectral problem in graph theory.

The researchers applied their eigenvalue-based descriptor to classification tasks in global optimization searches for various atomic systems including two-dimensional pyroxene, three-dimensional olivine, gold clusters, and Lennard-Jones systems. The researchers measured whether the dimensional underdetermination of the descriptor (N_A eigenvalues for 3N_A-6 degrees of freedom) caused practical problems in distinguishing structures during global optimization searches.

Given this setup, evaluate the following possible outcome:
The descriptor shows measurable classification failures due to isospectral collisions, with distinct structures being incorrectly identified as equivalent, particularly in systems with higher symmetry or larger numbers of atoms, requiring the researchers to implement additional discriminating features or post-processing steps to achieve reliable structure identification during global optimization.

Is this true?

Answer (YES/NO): NO